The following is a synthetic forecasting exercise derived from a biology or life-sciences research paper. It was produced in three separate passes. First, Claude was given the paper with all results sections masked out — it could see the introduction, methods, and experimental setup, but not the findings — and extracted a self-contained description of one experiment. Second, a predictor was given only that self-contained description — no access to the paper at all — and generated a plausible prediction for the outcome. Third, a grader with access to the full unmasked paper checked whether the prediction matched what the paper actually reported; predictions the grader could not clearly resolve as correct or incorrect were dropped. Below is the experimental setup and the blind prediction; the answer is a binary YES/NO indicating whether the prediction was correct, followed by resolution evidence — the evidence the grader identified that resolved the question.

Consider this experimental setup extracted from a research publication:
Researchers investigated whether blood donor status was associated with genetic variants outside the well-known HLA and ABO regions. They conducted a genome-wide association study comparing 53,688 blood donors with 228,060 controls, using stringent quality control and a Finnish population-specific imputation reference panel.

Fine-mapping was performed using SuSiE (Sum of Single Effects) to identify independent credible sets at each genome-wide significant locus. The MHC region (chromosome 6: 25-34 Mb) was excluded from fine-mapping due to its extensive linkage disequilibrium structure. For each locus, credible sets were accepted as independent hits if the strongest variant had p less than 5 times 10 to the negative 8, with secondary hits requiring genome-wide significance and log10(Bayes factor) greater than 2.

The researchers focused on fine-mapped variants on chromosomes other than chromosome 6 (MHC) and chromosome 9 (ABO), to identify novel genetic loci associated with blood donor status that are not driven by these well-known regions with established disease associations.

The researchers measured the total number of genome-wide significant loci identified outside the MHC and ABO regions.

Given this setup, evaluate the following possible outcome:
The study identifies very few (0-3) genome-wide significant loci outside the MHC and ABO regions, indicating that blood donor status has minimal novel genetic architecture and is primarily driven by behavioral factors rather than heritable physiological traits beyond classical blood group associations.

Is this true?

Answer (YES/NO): NO